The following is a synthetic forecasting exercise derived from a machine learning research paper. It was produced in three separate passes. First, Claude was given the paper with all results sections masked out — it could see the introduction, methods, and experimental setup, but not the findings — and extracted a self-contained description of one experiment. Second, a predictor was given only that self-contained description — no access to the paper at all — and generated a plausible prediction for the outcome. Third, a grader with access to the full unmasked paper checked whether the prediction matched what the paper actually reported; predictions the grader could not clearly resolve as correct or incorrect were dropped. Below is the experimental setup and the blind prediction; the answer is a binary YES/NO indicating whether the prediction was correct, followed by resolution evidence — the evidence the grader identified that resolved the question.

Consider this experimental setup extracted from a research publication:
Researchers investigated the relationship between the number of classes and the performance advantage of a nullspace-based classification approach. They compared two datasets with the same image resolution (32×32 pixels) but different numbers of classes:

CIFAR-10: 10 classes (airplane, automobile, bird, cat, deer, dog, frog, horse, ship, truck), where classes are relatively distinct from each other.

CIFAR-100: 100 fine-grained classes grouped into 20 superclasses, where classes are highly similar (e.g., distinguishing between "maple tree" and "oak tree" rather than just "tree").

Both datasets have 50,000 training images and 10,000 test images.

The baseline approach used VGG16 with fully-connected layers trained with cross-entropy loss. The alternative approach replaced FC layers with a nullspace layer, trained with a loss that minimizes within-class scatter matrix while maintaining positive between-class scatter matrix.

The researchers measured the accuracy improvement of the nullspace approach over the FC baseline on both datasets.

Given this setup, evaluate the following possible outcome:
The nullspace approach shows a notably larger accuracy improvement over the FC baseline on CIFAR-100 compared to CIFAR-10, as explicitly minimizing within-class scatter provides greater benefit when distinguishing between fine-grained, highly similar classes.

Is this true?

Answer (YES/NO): NO